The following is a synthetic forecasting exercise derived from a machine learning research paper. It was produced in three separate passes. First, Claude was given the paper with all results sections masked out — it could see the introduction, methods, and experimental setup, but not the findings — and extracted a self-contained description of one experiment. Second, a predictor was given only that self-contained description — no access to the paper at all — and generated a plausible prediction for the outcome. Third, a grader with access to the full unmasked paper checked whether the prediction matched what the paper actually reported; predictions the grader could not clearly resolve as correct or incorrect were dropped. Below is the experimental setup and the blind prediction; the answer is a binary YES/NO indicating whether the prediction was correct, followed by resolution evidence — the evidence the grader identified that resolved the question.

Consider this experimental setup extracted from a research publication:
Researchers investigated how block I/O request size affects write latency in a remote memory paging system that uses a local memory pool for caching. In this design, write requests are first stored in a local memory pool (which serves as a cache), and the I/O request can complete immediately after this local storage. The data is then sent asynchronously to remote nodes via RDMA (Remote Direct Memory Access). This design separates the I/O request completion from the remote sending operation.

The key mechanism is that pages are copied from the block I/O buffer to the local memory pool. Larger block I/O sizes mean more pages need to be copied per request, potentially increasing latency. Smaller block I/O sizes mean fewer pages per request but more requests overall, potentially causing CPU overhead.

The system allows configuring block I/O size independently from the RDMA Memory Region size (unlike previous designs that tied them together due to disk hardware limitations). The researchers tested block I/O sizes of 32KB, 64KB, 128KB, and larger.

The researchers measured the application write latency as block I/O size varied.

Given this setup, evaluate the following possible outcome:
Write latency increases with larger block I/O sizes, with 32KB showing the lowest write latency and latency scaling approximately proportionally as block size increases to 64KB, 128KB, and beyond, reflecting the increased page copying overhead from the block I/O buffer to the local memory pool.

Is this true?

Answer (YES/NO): NO